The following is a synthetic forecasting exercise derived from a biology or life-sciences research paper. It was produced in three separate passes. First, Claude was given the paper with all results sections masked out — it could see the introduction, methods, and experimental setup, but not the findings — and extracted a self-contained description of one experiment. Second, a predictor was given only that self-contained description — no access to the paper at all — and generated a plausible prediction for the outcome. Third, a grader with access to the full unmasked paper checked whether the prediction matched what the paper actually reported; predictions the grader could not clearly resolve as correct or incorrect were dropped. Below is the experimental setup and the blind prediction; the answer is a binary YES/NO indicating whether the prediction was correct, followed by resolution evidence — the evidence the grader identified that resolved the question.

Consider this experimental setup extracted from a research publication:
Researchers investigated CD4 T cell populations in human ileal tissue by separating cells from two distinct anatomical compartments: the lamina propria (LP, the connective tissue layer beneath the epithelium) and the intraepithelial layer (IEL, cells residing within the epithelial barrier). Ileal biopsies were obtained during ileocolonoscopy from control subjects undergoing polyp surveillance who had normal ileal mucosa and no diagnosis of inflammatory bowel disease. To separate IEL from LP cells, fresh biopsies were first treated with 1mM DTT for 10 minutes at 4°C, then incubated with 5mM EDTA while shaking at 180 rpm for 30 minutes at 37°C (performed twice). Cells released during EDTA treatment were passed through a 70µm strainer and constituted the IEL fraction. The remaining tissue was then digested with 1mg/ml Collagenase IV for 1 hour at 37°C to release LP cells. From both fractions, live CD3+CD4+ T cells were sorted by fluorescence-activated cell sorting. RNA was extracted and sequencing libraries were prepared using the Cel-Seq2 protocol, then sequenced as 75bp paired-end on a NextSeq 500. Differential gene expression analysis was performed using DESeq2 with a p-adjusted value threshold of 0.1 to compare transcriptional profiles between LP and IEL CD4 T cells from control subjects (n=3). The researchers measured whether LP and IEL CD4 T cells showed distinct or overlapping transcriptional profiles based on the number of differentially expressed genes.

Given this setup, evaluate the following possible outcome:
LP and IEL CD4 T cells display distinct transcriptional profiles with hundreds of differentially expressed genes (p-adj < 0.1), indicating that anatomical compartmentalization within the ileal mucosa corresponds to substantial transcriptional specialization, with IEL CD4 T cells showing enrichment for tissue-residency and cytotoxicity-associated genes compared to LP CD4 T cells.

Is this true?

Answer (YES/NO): YES